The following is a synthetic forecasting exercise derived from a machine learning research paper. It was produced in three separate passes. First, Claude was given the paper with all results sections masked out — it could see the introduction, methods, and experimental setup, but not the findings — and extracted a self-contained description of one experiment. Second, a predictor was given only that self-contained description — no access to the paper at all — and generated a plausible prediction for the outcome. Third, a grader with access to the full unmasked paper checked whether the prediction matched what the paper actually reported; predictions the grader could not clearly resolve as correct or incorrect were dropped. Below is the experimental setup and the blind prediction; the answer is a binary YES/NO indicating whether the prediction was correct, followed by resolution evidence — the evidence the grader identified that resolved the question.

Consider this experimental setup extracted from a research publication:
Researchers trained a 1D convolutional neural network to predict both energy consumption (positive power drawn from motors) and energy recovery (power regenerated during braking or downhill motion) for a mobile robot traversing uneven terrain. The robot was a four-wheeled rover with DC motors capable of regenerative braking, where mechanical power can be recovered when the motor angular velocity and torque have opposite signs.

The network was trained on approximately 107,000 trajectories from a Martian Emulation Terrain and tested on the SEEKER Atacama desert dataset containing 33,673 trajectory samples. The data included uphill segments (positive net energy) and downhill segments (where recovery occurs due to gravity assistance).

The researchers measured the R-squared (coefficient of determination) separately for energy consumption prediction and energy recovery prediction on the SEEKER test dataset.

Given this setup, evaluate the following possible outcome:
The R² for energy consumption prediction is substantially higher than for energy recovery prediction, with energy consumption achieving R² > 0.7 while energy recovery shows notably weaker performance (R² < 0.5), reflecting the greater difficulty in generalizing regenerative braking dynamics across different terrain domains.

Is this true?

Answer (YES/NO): NO